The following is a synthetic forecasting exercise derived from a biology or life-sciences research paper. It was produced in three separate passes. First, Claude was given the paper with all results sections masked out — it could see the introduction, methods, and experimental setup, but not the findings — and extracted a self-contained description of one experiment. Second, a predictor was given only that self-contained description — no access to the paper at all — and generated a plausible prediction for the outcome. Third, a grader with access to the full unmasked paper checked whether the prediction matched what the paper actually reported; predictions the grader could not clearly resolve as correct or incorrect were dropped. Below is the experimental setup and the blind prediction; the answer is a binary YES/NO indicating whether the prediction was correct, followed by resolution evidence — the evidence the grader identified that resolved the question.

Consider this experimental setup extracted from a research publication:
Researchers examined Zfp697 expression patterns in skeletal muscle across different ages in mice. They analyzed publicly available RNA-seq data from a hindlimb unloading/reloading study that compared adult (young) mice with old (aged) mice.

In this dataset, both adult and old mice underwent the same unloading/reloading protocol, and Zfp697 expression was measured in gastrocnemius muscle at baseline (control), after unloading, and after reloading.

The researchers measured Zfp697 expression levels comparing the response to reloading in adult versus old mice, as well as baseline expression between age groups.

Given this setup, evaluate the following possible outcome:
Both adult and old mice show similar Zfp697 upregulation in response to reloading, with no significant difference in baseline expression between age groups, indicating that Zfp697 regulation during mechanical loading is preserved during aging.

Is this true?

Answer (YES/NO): NO